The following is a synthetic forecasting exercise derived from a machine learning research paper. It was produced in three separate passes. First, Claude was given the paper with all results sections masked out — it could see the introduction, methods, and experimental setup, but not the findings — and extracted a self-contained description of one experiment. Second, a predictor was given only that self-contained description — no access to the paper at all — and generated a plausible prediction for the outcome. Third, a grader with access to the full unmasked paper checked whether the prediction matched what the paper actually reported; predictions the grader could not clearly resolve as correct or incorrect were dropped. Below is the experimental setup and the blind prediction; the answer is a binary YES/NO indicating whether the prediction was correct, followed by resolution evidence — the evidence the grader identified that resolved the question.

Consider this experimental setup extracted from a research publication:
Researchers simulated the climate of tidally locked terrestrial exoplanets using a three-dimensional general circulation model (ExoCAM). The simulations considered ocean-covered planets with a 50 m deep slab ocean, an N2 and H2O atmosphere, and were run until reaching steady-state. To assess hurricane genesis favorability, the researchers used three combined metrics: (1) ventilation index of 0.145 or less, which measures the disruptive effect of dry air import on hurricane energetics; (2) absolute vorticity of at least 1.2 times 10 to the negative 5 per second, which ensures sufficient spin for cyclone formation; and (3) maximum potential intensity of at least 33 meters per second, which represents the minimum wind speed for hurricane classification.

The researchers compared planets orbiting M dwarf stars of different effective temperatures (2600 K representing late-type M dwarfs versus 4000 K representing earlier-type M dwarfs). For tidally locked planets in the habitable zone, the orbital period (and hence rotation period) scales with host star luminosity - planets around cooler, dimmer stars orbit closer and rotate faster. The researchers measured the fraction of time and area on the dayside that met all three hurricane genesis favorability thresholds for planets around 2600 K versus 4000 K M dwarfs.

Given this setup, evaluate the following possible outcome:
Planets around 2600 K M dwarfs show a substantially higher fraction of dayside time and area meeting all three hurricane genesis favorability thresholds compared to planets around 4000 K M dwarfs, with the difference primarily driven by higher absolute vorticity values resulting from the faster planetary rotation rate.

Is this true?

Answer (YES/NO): NO